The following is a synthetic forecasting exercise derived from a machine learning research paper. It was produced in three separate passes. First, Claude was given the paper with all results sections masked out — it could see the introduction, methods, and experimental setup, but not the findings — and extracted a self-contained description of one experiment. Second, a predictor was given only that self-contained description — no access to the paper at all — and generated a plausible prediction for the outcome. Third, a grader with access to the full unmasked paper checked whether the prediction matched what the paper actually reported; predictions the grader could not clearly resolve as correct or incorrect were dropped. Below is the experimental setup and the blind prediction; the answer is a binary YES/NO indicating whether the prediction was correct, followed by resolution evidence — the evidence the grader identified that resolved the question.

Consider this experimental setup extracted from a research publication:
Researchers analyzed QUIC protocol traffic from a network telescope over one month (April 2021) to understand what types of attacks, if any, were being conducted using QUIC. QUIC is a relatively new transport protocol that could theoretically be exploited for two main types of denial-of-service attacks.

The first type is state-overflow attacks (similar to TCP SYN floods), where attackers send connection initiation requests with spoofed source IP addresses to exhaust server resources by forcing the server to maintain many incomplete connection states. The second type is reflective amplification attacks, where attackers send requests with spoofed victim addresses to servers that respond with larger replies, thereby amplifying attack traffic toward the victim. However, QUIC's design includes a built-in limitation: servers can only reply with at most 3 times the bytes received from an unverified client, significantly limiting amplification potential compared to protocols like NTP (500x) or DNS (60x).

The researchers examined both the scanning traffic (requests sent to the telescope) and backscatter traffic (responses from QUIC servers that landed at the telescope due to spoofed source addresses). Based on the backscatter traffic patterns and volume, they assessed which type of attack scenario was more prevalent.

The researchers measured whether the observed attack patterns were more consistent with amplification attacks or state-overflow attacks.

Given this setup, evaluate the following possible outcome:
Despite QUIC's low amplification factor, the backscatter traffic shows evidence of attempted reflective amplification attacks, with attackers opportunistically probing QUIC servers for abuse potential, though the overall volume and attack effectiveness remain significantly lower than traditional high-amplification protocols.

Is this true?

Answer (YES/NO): NO